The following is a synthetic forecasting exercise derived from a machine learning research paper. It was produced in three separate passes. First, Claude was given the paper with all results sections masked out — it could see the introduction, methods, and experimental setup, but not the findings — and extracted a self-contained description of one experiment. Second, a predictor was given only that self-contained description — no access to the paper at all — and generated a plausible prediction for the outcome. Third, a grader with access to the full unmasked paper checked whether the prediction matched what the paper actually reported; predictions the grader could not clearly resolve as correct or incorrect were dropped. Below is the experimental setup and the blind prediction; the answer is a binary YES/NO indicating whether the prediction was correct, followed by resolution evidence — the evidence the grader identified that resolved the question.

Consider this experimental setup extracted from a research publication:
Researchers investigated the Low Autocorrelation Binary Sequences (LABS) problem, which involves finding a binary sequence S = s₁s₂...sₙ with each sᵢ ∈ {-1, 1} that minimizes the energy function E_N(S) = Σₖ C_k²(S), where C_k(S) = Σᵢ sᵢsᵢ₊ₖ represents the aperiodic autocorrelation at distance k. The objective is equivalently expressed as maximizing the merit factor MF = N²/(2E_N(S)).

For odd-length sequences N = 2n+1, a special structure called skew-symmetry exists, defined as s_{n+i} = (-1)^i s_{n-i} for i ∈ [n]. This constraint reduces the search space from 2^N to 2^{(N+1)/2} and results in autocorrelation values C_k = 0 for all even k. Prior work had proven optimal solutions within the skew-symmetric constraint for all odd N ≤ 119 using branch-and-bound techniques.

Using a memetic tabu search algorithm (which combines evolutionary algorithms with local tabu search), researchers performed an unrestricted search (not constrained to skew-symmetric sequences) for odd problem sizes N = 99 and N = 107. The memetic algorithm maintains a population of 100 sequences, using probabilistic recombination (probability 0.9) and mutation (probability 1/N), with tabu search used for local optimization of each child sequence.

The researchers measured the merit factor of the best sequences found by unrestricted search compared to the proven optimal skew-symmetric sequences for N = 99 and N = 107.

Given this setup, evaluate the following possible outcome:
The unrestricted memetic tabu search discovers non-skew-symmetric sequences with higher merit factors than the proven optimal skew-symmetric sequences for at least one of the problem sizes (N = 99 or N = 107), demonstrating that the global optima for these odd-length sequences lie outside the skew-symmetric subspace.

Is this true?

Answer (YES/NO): YES